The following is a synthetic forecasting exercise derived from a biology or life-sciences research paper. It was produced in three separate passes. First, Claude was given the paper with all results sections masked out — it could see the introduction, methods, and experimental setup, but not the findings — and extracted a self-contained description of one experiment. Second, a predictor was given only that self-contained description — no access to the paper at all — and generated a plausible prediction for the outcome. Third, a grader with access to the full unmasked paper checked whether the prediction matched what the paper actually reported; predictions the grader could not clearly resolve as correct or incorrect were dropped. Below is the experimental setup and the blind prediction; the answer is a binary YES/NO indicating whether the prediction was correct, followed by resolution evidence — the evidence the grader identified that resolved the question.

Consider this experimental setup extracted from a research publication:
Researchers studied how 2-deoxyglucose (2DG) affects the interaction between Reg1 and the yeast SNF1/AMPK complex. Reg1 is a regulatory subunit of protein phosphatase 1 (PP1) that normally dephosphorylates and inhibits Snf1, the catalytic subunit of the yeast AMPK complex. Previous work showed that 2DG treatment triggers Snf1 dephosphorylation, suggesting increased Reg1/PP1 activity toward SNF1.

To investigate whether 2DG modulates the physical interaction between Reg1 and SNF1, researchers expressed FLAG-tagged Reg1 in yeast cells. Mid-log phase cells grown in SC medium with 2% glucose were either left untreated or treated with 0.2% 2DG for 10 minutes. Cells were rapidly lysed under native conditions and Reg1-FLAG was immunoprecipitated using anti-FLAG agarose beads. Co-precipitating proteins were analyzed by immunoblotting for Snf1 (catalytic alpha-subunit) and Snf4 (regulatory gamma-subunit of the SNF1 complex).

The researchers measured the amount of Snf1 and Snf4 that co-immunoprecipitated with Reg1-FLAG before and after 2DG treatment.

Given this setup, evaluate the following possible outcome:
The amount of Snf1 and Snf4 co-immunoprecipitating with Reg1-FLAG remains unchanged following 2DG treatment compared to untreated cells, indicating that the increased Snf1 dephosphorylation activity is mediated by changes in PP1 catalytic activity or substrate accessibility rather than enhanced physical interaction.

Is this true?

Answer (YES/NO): NO